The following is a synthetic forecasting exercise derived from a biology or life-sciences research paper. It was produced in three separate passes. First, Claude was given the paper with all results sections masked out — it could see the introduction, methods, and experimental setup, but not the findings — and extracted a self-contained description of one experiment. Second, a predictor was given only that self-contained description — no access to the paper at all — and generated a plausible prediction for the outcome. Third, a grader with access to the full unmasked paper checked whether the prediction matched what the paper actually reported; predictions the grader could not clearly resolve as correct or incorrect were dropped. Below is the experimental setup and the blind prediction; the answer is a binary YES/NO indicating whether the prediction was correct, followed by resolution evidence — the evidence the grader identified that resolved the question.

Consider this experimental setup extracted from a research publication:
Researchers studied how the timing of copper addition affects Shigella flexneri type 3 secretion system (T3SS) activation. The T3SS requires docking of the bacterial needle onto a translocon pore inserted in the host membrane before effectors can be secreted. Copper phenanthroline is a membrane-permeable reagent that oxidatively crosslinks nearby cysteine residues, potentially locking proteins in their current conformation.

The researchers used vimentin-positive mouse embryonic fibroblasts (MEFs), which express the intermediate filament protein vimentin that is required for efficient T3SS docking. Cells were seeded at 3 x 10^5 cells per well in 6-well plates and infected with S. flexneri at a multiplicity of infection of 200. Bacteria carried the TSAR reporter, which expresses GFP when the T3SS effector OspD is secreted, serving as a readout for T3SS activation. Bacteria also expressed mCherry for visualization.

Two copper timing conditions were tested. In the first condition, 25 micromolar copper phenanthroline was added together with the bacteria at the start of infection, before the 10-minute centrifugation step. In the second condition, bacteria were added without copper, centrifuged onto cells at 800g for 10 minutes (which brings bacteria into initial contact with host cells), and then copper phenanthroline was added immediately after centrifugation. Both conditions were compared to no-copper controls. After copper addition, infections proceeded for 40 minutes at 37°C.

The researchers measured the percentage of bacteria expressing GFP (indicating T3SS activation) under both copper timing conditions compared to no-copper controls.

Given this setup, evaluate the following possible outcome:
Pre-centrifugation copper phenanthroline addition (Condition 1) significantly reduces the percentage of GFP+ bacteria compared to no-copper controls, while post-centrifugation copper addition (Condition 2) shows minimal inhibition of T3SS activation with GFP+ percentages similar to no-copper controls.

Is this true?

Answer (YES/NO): NO